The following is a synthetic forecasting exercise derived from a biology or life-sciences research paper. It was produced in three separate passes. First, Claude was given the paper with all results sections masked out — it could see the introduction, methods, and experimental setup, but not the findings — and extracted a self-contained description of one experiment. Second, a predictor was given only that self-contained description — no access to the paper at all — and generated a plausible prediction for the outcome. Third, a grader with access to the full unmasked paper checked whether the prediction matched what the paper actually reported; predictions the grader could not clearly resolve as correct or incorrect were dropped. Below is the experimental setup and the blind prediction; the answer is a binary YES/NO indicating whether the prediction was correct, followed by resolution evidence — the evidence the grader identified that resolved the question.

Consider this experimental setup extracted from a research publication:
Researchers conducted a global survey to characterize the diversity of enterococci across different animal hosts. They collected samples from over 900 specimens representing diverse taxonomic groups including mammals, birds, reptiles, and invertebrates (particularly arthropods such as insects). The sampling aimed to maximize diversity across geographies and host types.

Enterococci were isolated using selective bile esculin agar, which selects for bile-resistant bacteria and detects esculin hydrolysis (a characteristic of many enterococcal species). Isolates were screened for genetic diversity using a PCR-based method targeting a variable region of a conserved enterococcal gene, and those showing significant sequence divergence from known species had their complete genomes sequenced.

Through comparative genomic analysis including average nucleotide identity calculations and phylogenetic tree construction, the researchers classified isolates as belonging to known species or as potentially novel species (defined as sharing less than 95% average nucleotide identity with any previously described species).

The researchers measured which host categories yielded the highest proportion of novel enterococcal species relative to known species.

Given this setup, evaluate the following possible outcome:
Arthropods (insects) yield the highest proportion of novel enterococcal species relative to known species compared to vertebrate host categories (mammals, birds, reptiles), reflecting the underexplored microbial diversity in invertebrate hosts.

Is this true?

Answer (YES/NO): YES